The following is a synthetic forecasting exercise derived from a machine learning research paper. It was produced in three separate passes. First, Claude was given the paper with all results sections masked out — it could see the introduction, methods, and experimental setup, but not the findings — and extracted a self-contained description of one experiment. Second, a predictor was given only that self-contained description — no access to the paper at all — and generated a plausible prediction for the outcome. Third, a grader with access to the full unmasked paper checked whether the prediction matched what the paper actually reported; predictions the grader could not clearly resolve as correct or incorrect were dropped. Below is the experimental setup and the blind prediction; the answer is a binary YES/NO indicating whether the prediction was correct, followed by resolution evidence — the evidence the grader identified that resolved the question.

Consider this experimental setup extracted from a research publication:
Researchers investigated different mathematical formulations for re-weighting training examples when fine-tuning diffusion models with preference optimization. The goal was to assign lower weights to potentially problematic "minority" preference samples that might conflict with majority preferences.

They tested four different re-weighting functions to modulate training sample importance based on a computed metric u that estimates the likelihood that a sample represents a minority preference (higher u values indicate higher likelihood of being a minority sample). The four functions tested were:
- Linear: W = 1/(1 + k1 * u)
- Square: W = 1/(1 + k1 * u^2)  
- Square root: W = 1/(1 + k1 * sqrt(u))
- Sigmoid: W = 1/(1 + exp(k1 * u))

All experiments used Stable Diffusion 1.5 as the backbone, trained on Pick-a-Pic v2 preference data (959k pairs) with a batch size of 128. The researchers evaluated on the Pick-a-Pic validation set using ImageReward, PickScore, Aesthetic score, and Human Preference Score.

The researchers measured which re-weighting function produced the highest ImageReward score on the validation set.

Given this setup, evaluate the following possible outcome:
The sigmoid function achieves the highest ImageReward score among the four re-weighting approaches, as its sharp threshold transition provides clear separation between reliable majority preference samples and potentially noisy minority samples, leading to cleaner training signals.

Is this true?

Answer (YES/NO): NO